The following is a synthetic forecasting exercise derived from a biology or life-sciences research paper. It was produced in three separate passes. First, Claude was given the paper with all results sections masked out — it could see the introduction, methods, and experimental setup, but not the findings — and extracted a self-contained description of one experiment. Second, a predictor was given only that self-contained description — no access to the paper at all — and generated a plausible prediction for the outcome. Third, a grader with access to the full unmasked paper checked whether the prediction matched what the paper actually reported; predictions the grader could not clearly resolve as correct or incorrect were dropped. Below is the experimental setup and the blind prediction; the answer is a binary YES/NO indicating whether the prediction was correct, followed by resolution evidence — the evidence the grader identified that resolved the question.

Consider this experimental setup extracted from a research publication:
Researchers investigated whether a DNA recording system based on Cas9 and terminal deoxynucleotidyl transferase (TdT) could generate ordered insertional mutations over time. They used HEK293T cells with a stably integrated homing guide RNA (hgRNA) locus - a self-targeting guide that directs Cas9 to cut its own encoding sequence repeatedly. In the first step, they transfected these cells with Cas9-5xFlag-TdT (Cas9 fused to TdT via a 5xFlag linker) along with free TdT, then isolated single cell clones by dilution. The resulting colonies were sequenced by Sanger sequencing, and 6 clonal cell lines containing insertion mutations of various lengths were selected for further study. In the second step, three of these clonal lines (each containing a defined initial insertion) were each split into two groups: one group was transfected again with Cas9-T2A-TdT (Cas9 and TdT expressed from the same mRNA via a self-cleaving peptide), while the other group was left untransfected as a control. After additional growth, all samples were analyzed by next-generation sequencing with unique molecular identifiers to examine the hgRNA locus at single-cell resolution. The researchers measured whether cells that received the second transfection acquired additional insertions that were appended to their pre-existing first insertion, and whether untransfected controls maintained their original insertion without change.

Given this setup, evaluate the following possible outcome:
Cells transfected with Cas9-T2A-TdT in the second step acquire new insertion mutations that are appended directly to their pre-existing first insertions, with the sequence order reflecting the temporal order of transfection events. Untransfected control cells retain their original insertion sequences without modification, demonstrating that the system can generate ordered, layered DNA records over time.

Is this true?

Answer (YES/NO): YES